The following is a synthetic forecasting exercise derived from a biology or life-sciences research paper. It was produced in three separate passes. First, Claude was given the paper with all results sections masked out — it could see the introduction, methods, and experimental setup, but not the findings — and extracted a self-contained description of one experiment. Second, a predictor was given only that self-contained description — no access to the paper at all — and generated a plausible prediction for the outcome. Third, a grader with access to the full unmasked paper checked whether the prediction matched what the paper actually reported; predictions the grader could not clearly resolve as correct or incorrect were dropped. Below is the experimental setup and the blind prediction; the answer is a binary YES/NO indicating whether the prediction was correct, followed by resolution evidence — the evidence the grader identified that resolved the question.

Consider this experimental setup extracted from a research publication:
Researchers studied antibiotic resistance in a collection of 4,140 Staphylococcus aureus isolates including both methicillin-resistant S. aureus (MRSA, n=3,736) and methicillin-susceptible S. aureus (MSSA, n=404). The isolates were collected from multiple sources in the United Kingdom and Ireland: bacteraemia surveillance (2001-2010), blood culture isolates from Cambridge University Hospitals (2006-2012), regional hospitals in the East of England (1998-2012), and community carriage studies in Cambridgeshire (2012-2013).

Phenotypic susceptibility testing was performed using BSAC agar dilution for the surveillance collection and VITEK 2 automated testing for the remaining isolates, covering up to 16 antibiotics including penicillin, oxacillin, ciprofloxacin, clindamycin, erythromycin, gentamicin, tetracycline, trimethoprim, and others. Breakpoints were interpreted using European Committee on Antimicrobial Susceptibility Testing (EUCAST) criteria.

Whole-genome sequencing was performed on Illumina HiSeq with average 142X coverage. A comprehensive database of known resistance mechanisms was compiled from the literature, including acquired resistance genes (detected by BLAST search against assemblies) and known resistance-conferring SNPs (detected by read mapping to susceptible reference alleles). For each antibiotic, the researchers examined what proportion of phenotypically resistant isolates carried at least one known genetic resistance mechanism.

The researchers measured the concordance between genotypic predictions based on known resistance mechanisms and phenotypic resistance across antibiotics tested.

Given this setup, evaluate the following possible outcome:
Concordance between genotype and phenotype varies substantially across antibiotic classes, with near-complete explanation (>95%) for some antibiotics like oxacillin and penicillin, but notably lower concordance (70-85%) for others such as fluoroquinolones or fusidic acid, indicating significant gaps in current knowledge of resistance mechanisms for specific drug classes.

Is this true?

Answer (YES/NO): NO